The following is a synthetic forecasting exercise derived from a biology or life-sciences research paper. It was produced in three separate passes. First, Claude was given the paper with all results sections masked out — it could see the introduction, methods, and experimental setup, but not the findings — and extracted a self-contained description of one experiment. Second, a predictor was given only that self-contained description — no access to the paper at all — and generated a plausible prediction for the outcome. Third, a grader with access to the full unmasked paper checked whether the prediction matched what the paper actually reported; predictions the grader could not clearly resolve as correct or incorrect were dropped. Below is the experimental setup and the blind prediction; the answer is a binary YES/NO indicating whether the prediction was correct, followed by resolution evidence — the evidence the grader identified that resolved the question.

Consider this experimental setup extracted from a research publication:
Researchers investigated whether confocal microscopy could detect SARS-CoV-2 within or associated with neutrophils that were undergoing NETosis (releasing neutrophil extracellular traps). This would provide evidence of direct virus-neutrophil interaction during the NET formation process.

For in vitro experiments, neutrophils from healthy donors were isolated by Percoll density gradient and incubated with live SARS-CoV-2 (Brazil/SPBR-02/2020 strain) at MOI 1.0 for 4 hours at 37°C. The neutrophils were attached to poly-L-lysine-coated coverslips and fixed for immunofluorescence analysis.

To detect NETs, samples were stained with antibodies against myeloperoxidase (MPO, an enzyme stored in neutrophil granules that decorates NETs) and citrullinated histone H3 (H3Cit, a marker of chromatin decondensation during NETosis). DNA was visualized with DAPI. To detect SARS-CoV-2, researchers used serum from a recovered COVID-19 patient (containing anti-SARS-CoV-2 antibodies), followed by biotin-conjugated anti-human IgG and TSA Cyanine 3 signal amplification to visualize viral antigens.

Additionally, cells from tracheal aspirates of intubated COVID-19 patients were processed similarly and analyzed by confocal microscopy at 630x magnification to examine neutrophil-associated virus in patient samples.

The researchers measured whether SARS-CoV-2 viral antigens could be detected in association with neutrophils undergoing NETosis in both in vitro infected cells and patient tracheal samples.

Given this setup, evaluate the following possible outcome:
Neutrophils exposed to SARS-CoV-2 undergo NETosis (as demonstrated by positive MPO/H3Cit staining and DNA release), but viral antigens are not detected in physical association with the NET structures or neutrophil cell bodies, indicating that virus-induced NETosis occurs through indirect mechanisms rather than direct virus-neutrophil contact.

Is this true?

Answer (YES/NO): NO